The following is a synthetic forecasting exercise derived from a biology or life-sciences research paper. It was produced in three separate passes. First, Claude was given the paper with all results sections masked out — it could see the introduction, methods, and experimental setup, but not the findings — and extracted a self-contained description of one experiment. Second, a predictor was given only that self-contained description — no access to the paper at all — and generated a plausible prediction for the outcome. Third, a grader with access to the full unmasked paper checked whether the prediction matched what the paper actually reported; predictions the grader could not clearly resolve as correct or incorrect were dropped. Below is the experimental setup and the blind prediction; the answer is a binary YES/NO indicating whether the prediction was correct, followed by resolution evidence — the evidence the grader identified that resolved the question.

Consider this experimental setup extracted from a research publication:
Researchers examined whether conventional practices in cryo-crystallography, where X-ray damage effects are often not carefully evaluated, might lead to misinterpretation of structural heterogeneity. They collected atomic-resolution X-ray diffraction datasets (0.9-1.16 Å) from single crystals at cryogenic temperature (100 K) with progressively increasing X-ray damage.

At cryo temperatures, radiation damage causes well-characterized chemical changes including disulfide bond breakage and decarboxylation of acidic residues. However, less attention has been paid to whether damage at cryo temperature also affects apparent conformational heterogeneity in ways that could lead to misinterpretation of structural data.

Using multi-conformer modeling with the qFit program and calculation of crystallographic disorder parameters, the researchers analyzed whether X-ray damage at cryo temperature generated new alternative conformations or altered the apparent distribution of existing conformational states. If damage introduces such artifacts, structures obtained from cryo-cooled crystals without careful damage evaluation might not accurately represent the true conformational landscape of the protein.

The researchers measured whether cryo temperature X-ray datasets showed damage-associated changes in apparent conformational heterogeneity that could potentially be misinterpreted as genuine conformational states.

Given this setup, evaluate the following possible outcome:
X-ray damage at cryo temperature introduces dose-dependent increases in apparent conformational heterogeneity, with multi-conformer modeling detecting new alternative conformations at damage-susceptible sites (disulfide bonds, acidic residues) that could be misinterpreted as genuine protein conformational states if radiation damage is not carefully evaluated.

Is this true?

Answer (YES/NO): NO